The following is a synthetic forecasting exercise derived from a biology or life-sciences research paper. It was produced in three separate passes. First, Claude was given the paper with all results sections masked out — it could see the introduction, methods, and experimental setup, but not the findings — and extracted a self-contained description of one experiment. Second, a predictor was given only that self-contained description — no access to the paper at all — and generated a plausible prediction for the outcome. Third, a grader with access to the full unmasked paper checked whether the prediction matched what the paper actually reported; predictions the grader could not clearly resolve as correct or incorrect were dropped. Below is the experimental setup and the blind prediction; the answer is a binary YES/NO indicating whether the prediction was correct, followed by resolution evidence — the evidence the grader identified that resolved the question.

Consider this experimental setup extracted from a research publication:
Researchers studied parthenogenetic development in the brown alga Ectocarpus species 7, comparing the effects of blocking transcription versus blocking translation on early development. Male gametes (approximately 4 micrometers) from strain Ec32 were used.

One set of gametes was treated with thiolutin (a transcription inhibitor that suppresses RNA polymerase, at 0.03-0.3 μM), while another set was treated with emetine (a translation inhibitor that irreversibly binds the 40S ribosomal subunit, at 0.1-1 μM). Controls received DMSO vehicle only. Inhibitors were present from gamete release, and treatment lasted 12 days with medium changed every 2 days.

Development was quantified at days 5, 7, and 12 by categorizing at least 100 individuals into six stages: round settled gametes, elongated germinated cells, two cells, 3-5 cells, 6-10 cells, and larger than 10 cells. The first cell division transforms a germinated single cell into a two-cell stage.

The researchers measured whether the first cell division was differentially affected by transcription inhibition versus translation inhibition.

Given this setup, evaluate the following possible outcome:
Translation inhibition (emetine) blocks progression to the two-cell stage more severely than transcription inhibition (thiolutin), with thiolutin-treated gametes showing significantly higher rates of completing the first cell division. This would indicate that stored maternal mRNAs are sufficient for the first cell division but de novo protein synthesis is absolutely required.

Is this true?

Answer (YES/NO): YES